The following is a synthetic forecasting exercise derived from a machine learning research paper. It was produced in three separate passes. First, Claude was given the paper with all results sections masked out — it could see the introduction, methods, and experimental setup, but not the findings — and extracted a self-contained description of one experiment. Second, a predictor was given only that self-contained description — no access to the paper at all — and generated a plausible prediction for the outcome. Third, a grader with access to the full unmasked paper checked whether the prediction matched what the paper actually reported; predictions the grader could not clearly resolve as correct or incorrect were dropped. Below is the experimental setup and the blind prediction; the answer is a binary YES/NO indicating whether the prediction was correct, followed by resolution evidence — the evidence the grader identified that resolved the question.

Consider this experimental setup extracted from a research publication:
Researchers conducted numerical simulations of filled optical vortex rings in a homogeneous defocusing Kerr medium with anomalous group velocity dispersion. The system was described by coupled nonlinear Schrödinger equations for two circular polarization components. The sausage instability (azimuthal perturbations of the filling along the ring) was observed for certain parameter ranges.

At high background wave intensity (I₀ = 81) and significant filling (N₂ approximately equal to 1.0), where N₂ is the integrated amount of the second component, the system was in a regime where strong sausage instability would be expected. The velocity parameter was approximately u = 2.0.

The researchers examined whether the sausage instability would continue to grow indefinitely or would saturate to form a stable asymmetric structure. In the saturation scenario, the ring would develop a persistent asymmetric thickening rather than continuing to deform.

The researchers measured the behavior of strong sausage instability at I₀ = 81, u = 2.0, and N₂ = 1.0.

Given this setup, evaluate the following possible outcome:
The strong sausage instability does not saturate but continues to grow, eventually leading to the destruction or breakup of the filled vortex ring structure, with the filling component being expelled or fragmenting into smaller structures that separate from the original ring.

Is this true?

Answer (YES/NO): NO